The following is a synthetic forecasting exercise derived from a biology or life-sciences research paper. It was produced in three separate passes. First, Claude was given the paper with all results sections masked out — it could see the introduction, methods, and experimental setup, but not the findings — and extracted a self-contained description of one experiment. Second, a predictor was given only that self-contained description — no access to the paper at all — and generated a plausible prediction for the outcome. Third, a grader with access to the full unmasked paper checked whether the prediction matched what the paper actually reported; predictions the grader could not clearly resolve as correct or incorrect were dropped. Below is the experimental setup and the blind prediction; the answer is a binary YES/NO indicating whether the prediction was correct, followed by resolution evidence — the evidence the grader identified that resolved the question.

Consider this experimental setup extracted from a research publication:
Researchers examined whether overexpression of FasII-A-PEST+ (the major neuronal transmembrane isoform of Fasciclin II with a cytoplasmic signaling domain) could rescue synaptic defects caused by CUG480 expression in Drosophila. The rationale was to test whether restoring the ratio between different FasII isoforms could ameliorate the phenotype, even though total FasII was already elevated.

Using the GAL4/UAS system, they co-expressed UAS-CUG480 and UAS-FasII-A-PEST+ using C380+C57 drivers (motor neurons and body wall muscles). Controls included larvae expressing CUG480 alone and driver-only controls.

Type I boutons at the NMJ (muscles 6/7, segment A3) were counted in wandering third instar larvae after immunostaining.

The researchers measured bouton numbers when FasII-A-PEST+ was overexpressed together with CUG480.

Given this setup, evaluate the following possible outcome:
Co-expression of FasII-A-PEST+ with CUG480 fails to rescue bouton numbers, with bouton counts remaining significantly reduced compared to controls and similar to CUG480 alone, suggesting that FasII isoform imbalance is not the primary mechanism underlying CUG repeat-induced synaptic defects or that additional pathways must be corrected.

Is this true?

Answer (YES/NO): NO